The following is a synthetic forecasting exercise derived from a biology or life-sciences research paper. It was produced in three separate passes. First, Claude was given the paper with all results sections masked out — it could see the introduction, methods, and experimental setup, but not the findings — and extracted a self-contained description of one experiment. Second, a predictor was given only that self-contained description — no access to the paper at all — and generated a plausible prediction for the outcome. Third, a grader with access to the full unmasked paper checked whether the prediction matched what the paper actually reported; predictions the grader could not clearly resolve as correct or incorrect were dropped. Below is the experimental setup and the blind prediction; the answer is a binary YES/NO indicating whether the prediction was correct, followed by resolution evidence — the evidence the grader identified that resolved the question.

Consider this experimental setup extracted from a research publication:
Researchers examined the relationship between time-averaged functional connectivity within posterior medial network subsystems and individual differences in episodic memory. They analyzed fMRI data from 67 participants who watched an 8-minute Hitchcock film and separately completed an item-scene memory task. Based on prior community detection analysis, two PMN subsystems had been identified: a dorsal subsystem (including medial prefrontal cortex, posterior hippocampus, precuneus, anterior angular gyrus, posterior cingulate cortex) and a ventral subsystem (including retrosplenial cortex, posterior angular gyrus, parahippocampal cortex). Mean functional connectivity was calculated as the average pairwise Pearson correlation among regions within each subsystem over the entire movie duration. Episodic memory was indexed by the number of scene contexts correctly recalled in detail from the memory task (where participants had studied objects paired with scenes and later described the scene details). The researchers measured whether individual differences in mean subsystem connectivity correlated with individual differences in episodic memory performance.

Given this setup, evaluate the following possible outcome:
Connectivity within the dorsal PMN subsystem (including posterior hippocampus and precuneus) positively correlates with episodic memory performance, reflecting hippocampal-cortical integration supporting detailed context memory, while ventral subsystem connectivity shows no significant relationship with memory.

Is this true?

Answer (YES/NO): NO